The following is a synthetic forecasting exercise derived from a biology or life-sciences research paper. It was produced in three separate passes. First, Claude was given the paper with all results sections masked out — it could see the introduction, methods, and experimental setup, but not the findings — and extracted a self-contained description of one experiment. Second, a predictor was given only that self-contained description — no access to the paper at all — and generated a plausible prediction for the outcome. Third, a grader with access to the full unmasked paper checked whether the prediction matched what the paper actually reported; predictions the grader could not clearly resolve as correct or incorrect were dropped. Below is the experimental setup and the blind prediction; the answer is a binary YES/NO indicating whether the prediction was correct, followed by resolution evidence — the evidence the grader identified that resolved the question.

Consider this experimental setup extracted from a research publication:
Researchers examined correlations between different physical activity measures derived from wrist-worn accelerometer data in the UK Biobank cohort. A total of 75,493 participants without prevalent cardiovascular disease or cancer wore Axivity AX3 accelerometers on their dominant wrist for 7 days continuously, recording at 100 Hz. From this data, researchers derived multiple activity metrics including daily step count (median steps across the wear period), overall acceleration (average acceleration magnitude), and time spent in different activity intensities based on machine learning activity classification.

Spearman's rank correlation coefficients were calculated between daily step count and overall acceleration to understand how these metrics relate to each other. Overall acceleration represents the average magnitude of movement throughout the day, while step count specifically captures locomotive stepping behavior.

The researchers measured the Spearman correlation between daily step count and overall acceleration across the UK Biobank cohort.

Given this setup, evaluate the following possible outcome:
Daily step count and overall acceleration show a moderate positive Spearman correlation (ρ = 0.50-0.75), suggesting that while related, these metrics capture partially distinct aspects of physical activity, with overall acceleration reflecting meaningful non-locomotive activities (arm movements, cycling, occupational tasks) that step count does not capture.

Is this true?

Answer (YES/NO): NO